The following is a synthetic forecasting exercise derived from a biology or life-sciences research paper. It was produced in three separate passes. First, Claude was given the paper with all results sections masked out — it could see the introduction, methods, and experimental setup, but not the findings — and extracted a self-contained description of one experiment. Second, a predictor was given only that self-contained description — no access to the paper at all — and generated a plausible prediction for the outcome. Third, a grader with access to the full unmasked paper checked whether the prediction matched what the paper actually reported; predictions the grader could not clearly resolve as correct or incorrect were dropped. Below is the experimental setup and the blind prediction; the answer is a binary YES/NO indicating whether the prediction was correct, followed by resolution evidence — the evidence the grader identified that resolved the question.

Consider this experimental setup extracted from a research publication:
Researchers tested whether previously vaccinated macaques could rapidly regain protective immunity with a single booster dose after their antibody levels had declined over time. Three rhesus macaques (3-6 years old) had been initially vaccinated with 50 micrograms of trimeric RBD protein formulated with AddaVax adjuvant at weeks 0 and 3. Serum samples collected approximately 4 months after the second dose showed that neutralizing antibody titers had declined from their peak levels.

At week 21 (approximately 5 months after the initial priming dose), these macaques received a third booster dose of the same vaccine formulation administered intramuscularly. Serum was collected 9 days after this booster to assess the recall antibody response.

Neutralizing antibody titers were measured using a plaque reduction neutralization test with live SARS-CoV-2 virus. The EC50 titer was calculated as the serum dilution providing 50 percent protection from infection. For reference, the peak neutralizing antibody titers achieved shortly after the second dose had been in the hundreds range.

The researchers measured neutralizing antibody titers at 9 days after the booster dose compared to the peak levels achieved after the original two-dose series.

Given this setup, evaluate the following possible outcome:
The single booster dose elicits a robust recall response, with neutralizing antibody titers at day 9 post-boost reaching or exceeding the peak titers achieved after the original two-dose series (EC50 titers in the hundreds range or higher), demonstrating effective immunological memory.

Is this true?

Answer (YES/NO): YES